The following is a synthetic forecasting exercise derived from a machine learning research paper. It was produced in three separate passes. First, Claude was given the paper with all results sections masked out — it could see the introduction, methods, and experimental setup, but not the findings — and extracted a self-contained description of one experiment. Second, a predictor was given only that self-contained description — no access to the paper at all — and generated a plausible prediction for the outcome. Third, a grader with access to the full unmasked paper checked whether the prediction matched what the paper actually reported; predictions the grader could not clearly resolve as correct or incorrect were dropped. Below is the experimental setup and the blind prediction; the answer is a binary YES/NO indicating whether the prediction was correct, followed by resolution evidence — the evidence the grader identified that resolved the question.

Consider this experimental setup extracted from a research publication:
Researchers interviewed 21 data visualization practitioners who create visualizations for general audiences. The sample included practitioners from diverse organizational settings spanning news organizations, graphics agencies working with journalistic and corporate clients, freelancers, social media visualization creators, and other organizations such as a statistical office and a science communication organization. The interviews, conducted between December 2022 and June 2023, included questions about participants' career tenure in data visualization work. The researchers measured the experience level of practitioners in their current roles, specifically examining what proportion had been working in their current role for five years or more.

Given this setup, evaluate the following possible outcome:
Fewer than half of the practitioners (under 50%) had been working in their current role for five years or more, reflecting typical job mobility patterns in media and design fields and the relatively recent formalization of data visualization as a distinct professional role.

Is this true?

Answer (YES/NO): NO